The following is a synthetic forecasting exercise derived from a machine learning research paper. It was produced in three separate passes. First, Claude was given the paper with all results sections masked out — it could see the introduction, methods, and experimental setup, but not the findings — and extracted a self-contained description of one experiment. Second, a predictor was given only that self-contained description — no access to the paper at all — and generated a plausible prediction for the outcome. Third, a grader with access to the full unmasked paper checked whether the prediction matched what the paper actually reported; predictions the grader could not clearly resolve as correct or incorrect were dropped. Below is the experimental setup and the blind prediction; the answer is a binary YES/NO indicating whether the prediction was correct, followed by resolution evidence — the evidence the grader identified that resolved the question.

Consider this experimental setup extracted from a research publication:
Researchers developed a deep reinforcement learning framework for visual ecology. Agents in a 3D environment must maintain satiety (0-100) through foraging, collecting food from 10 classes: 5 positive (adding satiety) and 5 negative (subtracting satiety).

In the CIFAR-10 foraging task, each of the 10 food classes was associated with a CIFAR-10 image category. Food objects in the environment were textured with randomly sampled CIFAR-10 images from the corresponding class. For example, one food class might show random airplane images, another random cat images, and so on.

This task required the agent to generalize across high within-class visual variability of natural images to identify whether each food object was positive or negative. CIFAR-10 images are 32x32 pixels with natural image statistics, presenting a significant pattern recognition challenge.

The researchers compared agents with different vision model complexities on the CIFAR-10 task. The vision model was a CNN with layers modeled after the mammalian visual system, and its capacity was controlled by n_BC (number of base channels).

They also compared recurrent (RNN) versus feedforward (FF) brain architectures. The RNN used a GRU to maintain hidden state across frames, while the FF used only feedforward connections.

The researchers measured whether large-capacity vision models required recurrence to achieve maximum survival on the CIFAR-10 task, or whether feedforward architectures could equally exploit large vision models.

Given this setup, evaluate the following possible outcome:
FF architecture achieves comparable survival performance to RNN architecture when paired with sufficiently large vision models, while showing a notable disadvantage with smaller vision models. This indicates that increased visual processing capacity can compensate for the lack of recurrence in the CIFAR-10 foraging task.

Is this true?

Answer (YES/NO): NO